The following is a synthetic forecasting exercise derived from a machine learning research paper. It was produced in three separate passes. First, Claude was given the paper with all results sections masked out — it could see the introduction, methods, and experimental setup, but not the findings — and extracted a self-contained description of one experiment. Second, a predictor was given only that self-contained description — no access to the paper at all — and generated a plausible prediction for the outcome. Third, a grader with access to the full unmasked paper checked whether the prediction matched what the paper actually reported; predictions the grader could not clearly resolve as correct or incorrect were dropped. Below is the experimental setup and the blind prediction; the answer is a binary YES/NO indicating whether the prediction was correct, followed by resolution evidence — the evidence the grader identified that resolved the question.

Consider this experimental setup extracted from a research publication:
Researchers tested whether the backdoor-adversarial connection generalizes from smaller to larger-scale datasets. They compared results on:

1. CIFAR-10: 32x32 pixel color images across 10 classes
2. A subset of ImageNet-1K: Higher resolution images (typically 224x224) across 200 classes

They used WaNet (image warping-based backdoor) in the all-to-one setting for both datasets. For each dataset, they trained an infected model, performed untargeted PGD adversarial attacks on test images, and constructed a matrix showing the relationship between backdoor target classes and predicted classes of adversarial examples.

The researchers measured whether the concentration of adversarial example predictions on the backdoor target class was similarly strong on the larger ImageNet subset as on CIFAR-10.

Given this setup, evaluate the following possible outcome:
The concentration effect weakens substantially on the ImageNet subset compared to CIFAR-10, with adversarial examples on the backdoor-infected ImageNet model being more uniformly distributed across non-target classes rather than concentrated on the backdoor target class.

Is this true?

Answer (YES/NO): NO